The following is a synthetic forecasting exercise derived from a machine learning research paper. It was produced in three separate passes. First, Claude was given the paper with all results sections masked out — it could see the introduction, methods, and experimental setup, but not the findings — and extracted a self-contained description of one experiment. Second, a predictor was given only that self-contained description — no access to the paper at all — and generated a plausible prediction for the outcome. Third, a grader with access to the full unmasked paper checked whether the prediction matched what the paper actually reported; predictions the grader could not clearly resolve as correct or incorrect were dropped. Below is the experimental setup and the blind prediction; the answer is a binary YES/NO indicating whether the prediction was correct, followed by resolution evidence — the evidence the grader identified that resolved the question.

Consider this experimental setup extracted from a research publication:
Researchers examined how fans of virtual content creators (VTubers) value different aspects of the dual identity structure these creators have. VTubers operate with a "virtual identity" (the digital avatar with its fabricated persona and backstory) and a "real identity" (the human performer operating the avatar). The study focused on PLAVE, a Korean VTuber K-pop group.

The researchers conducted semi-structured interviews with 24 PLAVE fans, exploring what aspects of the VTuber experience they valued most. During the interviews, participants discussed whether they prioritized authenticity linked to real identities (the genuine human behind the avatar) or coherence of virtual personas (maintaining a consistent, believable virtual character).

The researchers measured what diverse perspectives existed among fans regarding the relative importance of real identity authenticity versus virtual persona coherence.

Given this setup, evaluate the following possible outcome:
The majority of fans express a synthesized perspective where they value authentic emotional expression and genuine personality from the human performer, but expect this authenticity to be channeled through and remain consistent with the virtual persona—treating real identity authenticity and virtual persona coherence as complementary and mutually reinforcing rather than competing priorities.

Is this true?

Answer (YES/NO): NO